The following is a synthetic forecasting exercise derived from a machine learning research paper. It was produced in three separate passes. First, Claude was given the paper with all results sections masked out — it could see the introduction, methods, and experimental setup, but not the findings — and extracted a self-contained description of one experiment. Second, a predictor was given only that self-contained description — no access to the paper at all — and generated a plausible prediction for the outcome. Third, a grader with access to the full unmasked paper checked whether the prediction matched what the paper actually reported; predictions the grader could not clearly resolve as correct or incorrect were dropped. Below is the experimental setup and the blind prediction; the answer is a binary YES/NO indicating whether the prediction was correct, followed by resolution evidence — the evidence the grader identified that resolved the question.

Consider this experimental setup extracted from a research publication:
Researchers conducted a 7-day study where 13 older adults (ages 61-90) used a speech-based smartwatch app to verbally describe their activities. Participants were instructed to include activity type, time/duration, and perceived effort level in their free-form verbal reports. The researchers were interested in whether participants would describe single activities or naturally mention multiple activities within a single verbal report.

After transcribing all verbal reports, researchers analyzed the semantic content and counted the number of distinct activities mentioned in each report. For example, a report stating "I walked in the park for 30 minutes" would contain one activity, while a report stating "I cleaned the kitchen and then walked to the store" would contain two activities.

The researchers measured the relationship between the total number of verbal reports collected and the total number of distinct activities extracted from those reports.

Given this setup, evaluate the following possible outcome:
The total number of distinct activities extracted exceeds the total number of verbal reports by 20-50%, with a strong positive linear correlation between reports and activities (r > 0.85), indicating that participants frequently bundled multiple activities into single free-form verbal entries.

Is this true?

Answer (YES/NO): NO